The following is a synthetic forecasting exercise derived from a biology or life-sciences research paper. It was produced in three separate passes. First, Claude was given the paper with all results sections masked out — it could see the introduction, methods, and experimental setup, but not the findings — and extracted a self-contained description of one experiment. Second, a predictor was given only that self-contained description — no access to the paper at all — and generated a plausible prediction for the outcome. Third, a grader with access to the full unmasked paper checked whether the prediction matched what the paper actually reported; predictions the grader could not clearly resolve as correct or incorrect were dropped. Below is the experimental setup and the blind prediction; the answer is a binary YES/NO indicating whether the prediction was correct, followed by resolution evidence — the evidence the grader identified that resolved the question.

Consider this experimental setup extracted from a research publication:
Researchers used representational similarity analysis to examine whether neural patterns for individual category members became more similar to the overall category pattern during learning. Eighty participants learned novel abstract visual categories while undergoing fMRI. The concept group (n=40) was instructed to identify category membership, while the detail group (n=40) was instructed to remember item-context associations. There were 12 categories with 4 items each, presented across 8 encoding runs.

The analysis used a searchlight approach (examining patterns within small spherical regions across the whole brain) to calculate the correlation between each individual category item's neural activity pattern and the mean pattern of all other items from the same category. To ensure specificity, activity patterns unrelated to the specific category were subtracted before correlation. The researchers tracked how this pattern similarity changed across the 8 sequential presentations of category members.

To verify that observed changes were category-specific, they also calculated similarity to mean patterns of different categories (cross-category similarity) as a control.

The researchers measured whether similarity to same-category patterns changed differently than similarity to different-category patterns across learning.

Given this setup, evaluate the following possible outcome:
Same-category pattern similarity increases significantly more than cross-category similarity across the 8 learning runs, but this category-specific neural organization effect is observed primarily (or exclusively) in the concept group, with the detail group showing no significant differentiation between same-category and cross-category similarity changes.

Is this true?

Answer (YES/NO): NO